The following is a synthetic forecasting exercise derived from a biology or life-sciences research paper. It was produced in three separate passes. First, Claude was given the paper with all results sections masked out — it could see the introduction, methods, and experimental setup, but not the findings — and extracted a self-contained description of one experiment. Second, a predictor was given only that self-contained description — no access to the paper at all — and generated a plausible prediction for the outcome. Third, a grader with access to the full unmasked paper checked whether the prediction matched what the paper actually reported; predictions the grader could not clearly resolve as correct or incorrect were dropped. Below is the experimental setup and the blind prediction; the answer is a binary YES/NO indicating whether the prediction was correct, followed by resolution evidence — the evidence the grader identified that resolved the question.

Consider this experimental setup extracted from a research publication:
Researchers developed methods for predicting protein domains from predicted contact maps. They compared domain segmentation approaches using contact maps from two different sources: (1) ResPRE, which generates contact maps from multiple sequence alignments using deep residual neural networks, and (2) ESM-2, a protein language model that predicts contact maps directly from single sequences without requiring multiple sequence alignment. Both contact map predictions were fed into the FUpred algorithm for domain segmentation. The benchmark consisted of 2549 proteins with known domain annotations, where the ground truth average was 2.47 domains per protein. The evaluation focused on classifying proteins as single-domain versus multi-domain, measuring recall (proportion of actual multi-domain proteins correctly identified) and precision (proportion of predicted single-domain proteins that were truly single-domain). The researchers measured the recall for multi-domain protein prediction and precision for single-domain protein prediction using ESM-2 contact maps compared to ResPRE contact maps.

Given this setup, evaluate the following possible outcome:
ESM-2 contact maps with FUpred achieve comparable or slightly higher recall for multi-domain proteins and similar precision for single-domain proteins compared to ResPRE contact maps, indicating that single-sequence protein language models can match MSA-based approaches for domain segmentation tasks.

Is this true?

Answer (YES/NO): NO